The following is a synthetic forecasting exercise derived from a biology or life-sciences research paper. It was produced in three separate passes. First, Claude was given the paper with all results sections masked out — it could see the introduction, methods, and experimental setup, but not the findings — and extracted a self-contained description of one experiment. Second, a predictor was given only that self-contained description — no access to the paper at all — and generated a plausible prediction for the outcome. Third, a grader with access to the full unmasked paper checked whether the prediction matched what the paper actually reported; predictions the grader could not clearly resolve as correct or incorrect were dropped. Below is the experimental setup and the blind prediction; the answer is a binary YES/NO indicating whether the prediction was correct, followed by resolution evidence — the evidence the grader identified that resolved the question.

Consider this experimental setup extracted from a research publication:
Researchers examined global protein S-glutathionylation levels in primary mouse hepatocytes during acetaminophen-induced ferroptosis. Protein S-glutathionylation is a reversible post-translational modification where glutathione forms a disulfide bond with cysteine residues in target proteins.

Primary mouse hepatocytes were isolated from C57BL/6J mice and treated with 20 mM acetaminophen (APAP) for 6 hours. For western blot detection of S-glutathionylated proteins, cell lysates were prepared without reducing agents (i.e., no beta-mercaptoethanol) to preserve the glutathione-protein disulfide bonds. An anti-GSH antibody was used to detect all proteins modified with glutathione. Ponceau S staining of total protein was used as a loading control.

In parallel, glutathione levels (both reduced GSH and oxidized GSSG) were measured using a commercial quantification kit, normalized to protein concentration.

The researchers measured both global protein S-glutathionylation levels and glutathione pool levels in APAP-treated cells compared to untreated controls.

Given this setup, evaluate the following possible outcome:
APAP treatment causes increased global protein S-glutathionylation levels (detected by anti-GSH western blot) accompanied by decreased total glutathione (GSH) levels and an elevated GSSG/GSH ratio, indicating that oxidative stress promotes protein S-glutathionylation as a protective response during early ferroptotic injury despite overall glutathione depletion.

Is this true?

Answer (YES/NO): YES